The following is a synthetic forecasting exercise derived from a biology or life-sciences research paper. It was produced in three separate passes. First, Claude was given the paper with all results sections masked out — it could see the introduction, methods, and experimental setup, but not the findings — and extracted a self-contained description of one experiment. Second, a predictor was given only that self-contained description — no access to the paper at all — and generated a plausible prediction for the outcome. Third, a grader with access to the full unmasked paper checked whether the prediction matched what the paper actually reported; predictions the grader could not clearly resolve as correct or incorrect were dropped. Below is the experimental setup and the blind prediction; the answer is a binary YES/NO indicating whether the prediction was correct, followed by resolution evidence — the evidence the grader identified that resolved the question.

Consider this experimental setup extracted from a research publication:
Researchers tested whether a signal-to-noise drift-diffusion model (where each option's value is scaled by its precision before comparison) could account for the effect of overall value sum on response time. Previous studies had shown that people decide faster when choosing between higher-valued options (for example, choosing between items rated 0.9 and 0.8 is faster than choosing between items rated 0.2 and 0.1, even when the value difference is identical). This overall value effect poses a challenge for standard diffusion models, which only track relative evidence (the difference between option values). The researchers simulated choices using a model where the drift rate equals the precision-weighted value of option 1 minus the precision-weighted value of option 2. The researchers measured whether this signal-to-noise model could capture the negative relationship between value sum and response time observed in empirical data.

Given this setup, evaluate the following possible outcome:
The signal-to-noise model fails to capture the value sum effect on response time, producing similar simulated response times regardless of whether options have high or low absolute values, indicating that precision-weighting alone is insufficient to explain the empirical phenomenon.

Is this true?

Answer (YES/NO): NO